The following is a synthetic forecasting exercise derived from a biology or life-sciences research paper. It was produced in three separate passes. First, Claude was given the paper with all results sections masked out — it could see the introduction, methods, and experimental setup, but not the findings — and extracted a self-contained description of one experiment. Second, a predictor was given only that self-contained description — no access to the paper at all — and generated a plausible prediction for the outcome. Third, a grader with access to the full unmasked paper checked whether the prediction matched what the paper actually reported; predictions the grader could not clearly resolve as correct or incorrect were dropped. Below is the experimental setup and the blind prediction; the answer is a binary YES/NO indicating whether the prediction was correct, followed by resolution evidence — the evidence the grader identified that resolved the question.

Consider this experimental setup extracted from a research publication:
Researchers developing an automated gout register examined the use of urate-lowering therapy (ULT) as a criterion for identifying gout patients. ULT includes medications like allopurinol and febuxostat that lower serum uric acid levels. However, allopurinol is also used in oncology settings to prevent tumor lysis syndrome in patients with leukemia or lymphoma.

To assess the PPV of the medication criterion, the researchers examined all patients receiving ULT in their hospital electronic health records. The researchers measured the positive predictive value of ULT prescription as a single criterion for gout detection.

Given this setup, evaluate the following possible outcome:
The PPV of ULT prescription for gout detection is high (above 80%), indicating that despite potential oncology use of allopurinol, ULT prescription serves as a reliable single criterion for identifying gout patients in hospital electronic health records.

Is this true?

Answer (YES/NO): NO